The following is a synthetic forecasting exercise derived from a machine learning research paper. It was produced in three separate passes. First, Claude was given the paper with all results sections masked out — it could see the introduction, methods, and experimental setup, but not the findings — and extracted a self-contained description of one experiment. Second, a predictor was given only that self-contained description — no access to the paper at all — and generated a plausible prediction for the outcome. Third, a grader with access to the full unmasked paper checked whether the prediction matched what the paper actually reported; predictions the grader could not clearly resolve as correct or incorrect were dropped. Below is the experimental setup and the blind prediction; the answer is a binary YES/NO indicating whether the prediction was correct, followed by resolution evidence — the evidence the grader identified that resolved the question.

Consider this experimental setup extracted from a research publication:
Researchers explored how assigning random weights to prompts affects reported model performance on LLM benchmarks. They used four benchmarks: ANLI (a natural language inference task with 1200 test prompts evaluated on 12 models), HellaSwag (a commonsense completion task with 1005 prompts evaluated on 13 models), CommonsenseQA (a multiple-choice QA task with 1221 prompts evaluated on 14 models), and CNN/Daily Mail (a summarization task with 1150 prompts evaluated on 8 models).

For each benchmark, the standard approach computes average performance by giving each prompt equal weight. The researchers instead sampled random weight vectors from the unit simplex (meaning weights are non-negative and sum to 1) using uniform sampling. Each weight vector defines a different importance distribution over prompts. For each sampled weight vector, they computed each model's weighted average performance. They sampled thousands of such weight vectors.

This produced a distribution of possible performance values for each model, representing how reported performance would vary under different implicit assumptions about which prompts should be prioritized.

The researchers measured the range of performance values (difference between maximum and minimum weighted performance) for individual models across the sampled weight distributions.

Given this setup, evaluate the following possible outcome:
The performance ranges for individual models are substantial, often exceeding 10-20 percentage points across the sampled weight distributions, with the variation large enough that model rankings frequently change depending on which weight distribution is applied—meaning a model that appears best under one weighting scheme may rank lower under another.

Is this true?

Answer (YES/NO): NO